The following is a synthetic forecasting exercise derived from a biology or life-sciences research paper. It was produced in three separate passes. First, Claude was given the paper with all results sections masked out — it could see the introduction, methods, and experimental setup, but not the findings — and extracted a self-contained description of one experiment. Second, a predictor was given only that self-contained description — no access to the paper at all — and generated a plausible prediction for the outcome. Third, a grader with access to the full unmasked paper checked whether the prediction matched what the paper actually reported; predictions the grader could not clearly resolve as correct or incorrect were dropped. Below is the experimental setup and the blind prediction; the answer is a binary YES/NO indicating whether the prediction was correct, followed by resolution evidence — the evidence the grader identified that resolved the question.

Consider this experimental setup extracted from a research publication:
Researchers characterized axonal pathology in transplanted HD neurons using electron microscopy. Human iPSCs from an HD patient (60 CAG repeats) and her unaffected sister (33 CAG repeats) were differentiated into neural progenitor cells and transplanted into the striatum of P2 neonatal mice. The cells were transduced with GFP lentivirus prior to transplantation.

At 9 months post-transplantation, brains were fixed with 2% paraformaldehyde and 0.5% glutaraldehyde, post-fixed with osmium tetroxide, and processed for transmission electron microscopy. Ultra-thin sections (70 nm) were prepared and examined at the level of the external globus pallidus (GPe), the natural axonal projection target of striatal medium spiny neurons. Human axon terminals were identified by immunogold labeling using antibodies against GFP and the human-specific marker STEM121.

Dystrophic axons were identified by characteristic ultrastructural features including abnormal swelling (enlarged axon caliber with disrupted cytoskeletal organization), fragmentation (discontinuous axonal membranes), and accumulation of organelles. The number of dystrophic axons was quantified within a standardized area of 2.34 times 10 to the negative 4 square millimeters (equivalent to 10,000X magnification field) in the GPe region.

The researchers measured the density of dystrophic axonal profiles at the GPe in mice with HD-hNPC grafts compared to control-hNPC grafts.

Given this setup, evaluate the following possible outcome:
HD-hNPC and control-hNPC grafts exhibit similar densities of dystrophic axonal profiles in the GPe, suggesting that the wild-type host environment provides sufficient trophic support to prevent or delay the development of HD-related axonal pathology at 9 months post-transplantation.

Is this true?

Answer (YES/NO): NO